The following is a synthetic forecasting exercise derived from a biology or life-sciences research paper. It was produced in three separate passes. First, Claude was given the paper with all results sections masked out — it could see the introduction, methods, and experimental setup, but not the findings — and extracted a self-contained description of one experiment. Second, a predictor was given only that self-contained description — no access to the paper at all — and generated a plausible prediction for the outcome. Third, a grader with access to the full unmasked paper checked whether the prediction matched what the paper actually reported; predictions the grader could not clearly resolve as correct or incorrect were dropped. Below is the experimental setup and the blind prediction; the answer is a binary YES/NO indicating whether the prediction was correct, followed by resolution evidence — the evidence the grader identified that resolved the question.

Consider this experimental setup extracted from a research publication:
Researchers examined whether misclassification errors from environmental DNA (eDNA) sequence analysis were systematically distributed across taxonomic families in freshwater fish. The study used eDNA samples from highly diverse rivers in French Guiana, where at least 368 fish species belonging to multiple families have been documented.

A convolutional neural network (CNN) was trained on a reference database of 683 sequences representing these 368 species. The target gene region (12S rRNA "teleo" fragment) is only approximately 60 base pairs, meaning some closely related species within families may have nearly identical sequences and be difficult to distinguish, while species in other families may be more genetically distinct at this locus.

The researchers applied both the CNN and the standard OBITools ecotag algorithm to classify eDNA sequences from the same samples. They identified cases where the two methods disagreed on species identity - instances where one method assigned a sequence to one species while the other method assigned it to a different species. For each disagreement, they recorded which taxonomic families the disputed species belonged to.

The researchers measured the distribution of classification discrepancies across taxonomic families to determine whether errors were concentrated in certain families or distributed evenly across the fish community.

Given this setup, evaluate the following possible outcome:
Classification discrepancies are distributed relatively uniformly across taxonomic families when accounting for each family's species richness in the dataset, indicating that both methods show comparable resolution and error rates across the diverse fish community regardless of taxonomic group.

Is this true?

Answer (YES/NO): NO